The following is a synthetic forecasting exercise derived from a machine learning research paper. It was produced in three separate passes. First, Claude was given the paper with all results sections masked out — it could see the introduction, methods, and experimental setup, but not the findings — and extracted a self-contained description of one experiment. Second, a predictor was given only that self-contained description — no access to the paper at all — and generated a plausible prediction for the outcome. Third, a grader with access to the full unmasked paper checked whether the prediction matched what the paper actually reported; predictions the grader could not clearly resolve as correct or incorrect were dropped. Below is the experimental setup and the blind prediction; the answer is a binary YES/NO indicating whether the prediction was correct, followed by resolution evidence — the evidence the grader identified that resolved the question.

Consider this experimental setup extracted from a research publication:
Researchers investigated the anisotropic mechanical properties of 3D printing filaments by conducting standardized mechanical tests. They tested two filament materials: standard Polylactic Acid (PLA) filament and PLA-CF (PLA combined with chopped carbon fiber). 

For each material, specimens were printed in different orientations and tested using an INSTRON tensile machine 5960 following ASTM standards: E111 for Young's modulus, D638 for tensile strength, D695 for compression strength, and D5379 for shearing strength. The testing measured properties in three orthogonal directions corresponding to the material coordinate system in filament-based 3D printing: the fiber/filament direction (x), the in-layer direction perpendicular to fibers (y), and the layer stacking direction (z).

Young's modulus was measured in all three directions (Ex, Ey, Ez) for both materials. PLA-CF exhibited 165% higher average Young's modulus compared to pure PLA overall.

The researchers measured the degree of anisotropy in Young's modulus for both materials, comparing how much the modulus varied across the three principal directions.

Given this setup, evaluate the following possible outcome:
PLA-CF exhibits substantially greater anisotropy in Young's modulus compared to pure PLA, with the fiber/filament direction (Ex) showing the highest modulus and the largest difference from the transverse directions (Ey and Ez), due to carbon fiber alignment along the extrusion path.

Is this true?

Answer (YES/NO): YES